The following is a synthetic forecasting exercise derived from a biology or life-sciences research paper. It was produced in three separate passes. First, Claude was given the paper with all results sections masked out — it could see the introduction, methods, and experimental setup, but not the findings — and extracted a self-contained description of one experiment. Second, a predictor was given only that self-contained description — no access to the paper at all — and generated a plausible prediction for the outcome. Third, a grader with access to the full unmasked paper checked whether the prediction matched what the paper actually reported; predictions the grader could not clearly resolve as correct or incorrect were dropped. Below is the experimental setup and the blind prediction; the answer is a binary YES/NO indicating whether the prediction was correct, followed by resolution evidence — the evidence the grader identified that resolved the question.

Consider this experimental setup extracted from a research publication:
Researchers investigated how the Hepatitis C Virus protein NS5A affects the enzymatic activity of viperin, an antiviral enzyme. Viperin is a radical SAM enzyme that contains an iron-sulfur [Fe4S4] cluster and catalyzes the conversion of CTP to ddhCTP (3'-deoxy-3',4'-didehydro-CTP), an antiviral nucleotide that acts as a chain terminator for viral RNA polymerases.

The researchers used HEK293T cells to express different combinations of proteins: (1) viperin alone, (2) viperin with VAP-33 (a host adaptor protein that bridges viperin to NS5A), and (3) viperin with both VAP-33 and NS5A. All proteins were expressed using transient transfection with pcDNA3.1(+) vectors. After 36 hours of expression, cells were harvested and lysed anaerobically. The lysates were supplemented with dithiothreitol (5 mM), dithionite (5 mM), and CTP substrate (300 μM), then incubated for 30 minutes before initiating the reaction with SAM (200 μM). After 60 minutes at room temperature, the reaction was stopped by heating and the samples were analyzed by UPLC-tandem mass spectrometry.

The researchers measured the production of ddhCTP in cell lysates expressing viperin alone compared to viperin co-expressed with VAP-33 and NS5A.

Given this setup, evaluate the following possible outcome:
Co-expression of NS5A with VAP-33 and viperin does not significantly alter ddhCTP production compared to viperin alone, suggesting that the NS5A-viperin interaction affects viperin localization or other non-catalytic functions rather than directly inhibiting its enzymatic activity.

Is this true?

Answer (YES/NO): NO